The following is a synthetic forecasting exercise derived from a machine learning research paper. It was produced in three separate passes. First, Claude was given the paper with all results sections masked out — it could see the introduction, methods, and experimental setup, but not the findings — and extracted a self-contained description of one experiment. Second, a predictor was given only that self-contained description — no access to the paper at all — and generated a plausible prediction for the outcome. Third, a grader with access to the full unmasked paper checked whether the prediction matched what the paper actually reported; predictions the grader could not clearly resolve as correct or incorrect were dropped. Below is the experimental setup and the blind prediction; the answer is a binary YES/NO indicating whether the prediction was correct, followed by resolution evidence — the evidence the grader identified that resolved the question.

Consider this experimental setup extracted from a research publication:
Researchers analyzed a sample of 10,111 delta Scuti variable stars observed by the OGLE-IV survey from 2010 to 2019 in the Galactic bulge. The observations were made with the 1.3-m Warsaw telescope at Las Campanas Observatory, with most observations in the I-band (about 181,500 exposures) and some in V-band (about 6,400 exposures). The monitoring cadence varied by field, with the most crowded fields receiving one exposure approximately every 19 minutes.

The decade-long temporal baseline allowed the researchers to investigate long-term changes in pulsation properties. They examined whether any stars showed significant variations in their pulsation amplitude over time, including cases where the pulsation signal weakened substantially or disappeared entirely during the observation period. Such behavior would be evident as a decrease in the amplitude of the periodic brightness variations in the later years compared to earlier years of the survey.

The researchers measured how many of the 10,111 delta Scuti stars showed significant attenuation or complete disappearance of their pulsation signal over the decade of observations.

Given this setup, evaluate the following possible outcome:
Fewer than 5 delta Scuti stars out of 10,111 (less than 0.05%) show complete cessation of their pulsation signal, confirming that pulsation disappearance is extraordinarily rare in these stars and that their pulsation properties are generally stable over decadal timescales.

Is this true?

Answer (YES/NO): YES